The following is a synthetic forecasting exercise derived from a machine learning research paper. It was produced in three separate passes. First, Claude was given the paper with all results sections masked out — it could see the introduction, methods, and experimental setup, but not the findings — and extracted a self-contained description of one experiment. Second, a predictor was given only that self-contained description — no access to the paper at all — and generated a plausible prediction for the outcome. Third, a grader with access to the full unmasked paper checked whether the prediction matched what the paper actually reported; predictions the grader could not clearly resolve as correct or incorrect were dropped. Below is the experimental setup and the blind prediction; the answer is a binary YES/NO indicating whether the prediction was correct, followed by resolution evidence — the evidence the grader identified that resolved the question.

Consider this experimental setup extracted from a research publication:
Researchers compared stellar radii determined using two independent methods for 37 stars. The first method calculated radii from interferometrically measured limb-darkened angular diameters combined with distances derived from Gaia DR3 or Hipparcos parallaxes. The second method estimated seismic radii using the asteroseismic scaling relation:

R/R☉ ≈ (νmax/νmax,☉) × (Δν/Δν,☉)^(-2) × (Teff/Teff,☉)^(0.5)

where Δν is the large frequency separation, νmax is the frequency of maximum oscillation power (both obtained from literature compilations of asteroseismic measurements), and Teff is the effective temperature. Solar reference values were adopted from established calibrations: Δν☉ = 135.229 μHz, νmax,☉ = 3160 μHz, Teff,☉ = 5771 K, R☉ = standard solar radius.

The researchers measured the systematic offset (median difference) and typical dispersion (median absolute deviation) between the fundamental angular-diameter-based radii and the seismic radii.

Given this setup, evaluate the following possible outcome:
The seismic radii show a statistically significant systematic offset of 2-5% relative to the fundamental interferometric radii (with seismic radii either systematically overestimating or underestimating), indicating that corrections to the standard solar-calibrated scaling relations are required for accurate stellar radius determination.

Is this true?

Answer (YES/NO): NO